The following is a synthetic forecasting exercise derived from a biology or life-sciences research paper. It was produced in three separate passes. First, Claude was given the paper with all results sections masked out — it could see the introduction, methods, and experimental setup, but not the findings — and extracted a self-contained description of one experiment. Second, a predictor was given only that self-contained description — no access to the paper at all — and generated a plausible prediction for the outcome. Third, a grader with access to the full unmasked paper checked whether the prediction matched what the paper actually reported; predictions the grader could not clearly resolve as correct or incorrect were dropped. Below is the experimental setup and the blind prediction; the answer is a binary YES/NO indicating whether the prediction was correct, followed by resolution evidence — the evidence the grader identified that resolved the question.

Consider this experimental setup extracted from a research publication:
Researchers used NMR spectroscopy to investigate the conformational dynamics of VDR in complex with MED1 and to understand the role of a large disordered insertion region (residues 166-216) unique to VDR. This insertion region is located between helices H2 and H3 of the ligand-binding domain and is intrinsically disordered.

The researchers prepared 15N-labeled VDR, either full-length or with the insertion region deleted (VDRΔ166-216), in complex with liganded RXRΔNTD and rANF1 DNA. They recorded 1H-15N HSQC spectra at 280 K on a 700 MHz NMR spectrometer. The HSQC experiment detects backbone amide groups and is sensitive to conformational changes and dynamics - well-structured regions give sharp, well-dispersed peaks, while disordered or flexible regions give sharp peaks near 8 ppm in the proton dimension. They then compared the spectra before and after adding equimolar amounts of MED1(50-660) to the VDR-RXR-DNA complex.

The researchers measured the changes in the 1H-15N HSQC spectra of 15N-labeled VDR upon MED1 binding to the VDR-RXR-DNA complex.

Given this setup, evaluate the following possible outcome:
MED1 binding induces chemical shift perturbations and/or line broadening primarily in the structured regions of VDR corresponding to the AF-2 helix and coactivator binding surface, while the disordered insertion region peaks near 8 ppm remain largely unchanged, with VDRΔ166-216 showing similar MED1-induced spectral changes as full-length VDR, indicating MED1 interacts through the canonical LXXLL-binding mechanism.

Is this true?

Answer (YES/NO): NO